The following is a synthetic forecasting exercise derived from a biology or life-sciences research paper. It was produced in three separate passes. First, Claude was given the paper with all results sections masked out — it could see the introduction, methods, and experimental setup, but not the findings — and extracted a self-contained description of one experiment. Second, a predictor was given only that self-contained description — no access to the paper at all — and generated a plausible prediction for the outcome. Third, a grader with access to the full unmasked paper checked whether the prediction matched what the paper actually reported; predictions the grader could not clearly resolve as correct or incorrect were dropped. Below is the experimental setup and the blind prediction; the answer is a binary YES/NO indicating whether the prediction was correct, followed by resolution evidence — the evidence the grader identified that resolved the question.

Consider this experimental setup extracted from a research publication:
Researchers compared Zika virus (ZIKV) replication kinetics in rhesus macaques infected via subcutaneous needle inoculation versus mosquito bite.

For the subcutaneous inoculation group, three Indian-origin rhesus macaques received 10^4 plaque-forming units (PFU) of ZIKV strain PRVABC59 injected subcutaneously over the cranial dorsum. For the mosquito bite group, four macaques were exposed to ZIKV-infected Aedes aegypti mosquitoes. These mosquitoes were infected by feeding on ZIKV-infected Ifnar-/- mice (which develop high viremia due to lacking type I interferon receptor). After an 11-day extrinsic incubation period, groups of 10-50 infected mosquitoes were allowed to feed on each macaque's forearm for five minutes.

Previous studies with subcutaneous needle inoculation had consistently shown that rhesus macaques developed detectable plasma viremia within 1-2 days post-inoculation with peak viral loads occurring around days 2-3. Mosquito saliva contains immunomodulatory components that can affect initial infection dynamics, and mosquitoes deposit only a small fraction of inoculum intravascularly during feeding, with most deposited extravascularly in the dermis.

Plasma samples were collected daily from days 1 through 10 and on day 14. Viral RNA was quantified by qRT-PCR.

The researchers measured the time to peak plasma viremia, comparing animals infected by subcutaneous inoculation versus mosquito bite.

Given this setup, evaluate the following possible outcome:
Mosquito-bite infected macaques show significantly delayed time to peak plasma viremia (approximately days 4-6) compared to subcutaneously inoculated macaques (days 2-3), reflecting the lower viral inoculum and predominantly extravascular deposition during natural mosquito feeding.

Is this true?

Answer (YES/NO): YES